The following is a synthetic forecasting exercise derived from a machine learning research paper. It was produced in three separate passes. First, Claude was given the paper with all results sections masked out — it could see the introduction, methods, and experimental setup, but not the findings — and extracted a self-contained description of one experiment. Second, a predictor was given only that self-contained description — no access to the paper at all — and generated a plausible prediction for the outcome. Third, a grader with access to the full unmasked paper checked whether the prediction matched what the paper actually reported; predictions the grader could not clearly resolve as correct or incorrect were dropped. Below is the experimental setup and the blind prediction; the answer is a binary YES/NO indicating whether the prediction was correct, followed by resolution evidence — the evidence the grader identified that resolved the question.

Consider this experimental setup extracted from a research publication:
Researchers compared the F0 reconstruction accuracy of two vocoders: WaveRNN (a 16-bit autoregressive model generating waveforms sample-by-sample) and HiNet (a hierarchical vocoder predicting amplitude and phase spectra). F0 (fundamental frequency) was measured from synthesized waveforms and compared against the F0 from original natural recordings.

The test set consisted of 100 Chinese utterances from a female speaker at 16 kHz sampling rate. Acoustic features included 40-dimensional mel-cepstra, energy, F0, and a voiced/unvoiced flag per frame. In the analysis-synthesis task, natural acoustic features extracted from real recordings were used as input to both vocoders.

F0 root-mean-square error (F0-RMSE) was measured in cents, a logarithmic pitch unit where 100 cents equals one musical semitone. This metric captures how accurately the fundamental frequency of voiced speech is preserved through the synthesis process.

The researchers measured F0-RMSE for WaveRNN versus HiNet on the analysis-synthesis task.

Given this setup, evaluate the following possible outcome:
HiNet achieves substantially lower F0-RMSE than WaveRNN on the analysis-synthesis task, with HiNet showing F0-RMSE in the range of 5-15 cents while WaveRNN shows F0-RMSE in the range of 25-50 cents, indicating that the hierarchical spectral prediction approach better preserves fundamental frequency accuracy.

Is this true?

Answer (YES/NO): NO